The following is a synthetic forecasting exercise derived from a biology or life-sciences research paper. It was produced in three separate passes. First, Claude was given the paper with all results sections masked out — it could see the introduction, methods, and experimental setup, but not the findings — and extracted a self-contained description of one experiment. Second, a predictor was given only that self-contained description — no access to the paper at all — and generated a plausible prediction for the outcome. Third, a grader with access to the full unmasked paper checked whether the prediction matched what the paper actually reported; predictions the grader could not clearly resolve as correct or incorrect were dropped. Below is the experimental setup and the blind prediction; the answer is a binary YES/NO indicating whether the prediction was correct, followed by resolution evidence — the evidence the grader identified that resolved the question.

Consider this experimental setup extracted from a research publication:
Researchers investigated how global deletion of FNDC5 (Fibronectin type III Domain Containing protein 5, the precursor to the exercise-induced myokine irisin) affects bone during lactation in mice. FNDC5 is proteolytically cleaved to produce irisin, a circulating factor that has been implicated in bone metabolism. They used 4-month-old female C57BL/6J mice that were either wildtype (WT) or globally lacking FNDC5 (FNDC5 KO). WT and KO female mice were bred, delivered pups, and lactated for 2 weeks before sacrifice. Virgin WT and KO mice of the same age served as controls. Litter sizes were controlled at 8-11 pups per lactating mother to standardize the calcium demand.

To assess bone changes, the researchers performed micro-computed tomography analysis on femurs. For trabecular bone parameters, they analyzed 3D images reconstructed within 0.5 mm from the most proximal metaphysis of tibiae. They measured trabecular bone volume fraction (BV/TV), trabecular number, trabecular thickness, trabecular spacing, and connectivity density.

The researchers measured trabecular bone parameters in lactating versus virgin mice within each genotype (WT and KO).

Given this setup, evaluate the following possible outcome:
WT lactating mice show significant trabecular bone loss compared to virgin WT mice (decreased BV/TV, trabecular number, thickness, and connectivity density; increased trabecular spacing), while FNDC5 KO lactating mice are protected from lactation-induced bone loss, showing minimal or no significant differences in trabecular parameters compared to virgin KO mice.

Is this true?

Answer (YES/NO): NO